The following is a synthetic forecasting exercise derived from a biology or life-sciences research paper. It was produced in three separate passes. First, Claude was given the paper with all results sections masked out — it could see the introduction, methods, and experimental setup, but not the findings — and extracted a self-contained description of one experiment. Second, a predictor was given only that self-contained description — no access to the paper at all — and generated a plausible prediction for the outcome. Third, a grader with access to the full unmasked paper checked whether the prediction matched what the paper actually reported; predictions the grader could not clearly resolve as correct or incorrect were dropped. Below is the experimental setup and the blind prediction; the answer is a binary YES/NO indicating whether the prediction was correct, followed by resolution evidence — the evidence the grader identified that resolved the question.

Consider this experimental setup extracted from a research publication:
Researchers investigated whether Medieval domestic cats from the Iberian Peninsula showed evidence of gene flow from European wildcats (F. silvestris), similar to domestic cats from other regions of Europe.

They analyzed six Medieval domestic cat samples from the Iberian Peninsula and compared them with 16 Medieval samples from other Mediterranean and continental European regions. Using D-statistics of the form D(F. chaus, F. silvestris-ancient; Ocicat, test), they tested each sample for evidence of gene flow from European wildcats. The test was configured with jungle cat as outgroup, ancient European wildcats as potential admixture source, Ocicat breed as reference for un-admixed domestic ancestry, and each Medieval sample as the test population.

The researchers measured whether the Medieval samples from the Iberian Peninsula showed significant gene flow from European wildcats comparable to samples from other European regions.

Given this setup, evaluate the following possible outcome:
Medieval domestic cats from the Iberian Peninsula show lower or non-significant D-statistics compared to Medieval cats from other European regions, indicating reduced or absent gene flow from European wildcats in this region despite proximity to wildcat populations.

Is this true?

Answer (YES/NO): YES